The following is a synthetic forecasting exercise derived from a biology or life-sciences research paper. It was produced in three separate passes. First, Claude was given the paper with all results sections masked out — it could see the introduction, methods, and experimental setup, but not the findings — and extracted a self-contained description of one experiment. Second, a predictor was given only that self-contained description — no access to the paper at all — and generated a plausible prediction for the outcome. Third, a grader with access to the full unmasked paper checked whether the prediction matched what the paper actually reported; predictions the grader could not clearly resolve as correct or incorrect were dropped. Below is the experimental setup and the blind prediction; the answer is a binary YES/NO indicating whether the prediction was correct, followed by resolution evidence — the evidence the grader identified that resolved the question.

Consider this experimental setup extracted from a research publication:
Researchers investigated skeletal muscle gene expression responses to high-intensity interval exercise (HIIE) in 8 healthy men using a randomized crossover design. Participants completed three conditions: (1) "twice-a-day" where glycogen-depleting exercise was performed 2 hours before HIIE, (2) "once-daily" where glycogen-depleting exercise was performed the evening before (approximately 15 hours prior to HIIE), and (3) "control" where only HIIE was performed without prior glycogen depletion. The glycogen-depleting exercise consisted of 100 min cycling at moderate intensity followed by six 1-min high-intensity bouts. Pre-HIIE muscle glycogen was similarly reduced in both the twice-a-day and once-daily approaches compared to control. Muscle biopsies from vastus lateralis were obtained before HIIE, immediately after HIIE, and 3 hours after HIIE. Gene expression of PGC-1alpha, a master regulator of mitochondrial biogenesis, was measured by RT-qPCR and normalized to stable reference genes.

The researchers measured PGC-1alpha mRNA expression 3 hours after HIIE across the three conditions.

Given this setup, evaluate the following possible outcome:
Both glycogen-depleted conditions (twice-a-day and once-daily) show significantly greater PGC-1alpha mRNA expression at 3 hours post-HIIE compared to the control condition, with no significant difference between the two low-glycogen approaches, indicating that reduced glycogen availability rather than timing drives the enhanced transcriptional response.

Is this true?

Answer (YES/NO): NO